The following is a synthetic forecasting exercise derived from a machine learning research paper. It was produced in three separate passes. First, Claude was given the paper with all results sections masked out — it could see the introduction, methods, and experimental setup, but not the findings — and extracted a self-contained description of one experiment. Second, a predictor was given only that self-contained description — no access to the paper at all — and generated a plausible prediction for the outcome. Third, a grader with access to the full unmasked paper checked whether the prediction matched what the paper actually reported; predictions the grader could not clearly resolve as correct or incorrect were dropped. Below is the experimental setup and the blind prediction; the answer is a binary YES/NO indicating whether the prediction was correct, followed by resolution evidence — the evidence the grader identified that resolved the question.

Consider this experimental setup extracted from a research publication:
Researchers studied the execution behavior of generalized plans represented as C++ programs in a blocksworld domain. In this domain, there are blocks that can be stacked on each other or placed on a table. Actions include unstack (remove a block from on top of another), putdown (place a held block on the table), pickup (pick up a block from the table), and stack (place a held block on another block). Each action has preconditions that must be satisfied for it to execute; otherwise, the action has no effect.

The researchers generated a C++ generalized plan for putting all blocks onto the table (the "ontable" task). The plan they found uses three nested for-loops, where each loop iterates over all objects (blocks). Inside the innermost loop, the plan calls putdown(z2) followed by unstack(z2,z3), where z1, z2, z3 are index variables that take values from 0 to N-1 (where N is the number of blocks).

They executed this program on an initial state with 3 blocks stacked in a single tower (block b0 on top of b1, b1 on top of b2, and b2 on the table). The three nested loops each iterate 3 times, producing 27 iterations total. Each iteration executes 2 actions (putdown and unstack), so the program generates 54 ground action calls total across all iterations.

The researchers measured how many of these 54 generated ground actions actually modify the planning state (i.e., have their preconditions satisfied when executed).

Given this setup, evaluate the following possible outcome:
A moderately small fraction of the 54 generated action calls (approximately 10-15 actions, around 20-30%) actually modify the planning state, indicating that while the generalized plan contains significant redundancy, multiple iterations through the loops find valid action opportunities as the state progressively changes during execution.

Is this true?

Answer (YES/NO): NO